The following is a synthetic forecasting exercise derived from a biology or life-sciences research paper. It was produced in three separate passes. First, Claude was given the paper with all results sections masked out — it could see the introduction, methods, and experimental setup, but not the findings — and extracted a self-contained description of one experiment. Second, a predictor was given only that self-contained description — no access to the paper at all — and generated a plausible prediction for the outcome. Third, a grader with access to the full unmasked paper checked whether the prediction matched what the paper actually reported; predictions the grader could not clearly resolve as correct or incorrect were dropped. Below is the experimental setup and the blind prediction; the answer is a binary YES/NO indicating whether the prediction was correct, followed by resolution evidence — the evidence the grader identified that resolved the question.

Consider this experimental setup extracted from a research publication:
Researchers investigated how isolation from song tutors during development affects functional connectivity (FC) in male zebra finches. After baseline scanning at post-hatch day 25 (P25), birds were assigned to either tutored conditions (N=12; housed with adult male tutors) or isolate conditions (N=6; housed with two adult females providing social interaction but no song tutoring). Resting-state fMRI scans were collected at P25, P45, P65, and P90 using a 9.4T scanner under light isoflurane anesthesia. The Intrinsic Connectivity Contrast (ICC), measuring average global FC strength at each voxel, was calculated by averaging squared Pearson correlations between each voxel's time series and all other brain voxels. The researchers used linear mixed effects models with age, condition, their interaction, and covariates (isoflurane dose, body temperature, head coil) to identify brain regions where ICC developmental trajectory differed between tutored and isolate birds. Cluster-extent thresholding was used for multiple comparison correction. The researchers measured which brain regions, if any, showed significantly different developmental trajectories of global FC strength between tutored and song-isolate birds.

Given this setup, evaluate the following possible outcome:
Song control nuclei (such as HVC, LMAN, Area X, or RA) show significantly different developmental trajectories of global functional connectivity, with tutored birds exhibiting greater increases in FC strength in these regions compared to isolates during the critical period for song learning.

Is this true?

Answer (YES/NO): NO